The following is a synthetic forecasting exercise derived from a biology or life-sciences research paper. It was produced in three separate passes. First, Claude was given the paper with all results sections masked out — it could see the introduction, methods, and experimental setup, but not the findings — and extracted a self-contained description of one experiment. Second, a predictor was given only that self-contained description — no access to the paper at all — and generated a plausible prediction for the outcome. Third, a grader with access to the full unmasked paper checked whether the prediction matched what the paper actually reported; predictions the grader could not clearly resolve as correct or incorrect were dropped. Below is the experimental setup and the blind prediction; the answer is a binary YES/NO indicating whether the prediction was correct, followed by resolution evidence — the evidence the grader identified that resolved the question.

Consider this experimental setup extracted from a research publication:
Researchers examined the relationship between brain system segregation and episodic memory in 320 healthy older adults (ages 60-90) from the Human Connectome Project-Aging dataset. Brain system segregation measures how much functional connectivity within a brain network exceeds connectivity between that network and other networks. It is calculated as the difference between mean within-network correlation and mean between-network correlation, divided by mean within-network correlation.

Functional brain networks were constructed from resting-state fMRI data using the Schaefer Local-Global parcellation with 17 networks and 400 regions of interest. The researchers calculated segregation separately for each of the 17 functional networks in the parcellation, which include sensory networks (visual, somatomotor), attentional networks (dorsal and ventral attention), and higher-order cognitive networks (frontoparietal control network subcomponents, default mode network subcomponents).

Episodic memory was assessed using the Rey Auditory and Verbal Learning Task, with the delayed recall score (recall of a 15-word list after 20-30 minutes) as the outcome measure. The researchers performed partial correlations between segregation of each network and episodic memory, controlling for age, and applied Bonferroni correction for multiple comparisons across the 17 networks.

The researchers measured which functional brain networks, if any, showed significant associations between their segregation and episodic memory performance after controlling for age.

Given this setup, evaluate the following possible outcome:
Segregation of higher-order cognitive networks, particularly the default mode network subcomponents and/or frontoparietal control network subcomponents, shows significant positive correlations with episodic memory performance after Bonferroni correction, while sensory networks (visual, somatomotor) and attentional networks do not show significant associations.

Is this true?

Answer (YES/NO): YES